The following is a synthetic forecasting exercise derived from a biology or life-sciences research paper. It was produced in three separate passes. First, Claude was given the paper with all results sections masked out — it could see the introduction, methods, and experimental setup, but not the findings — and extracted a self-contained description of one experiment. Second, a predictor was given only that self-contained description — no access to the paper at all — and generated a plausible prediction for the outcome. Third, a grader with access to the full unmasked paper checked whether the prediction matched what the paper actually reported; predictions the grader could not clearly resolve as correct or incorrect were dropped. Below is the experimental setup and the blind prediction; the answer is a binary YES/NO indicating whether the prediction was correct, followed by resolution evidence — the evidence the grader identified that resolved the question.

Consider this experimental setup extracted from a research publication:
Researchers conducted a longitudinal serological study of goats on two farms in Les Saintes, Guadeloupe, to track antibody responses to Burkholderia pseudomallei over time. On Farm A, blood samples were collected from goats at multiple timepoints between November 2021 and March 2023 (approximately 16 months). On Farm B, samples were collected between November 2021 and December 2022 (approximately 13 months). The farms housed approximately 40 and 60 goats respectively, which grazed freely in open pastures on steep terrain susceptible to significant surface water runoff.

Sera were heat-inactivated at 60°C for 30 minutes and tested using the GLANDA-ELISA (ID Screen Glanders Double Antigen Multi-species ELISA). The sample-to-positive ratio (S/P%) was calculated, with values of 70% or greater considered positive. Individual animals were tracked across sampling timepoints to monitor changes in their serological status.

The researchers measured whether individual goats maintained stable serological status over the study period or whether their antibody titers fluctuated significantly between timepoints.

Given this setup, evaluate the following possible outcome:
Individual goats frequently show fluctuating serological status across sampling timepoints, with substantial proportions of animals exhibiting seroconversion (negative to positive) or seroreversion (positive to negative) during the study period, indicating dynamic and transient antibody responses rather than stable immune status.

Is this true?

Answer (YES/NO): NO